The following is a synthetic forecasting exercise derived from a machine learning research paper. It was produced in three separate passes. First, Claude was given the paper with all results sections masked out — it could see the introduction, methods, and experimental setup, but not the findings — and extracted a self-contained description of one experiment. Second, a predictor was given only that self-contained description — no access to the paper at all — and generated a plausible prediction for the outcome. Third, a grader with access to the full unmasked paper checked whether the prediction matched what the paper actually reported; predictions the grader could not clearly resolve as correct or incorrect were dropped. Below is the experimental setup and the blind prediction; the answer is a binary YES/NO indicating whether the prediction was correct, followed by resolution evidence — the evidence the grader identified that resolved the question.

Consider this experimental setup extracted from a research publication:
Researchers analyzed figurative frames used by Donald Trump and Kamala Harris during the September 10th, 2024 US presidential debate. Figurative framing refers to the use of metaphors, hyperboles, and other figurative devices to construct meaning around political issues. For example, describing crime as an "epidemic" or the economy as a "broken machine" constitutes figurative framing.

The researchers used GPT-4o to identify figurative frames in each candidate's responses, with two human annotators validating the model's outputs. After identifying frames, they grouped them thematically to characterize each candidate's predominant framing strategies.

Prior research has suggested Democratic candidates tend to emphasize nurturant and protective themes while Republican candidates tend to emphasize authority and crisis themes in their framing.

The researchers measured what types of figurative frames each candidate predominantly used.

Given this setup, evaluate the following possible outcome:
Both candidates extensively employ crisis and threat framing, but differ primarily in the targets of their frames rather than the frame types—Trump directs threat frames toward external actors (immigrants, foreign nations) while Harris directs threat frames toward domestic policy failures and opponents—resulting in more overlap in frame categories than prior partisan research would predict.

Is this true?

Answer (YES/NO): NO